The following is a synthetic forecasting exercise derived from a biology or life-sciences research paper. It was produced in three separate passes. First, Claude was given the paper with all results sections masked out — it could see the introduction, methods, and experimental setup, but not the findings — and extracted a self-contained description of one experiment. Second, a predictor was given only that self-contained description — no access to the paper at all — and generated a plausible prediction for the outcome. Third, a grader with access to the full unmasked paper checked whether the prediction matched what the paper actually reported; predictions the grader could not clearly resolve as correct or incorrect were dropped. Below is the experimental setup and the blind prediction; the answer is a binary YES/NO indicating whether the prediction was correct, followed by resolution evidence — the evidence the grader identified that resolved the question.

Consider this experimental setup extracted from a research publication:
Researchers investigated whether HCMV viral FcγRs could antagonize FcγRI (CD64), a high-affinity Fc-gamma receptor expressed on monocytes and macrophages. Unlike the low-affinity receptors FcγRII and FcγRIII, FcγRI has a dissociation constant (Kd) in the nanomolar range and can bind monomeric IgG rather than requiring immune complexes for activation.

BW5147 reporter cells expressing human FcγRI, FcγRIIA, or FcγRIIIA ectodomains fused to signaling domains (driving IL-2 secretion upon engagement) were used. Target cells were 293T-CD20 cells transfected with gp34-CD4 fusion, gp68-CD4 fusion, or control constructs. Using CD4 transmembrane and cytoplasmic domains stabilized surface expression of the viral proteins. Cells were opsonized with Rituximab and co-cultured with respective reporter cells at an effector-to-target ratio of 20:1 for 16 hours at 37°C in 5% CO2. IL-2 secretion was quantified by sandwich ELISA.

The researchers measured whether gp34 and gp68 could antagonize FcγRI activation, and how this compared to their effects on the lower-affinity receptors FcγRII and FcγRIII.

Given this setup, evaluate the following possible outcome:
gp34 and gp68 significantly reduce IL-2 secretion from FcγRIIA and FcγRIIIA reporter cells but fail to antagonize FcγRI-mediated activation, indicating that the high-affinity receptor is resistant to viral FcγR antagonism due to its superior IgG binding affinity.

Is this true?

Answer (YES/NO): NO